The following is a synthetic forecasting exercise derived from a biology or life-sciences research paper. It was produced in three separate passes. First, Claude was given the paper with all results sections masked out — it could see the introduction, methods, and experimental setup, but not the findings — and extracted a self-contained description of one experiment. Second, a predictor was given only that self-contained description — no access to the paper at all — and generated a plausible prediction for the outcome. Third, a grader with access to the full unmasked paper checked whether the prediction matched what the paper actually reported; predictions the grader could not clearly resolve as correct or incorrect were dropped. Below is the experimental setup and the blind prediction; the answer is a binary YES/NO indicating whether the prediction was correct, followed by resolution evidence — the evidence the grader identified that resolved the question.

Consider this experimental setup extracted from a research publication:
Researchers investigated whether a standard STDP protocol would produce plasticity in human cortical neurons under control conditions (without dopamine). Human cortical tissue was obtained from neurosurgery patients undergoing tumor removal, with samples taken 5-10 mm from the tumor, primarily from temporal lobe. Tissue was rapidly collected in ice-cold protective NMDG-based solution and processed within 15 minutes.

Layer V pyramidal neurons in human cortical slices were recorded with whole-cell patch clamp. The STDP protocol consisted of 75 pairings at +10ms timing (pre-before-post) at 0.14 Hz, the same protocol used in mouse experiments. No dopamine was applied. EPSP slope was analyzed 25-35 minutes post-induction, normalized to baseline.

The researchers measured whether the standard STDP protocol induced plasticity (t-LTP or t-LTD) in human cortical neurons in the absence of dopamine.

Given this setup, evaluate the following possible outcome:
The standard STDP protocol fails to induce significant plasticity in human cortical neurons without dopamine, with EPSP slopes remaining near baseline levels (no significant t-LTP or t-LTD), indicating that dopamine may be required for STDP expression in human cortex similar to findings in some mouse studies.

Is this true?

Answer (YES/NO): NO